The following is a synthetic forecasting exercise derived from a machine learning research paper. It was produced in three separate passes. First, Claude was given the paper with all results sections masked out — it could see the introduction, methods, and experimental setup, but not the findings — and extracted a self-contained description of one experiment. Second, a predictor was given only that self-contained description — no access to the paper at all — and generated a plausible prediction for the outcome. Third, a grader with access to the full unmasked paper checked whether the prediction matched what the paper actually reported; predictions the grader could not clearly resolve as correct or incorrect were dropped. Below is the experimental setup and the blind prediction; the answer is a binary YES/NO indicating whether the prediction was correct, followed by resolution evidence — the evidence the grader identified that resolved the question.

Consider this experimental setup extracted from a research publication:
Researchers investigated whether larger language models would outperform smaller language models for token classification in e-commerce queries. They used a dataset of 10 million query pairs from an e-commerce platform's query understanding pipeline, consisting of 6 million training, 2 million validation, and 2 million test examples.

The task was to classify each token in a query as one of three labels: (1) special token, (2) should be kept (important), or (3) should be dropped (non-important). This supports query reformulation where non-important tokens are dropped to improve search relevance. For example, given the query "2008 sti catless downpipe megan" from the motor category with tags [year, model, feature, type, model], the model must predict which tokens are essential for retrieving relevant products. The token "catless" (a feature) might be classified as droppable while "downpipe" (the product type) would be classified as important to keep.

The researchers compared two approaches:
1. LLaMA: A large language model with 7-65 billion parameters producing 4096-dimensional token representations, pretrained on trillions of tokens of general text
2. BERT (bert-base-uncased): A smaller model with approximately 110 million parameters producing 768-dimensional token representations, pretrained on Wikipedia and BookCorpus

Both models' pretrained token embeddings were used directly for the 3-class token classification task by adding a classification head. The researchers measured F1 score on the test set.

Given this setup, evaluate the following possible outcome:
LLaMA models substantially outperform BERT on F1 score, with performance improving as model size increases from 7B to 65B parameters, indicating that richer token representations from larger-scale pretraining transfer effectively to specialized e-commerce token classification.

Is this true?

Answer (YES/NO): NO